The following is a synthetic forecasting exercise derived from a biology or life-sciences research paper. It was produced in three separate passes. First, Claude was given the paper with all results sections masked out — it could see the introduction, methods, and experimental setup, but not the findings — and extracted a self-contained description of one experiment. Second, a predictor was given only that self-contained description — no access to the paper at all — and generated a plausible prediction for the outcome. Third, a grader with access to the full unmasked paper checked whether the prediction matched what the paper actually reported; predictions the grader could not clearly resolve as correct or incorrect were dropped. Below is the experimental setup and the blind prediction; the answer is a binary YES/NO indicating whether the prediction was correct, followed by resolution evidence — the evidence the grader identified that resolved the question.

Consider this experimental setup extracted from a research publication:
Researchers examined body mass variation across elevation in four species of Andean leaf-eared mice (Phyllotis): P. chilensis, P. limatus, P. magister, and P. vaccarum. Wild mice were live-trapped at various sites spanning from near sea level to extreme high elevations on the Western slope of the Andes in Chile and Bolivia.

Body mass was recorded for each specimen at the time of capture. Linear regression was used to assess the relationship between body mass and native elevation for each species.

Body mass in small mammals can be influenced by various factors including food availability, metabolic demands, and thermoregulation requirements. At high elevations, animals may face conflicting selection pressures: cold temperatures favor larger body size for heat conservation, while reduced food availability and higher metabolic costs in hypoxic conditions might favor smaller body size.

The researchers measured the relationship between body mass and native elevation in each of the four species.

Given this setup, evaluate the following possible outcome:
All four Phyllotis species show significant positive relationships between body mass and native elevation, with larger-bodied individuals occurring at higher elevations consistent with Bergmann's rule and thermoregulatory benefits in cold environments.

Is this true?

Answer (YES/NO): NO